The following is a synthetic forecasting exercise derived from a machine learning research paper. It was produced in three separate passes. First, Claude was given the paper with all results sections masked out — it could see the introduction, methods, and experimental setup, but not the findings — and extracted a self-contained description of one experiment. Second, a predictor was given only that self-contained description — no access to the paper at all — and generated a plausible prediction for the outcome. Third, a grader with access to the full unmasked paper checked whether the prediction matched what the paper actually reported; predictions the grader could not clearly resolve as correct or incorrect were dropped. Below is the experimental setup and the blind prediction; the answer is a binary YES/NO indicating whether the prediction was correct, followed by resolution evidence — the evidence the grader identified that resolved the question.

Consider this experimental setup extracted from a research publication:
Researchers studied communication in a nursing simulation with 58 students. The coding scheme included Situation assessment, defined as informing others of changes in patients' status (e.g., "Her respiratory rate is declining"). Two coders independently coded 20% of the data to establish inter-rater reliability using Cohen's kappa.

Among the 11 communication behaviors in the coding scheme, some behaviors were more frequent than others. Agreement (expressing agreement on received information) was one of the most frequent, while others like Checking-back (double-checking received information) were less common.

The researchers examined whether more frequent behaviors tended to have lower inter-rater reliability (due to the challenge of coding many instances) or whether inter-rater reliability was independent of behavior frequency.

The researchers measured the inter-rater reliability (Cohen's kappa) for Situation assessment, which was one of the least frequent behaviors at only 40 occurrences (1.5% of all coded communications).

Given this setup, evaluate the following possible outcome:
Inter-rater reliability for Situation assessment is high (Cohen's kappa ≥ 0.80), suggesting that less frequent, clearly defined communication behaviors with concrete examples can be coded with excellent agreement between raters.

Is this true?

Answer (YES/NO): NO